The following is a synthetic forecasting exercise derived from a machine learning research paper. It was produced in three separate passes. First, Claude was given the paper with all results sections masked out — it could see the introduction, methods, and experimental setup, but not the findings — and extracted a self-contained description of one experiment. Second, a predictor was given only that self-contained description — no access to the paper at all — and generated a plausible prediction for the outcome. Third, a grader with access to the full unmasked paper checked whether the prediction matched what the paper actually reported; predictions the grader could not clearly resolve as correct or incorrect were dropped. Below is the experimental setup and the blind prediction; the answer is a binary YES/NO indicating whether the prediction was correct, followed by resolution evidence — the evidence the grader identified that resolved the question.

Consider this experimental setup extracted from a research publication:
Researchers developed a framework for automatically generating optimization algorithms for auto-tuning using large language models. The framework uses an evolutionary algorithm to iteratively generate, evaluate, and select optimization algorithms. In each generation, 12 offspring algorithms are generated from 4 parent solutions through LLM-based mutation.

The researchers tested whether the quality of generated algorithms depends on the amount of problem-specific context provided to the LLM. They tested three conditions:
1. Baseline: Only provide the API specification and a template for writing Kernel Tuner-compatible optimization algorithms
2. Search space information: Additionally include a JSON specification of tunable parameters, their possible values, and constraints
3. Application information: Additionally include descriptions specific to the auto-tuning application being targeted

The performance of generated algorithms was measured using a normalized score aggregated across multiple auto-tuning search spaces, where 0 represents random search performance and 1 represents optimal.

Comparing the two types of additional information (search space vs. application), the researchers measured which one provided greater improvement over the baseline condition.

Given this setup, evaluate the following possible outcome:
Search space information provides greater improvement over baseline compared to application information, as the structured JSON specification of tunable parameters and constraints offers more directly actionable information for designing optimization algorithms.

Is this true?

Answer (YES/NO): NO